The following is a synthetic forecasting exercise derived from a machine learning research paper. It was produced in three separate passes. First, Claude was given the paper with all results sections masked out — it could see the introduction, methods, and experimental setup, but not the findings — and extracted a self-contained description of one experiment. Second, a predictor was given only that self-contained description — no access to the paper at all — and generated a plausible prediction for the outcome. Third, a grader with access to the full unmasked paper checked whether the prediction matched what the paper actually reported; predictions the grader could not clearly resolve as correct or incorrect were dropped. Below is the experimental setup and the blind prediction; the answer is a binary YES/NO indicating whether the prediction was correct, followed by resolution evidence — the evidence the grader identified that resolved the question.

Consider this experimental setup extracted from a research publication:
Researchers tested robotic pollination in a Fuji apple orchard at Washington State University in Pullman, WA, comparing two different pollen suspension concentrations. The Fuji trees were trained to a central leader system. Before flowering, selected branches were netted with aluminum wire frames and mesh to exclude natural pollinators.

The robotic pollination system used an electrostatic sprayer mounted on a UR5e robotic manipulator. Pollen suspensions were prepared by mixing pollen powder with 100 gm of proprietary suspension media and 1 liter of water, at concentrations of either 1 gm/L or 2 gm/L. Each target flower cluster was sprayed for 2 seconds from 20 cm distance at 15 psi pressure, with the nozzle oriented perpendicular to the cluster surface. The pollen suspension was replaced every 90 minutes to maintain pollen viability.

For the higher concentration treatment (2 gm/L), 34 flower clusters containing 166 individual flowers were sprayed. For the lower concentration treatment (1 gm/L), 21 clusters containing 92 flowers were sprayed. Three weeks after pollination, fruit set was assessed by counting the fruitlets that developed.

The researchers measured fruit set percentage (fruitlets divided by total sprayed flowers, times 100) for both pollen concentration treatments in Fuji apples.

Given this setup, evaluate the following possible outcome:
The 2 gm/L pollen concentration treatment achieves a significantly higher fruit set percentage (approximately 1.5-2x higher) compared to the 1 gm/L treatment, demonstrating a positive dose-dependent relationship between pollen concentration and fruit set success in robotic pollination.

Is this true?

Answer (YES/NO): NO